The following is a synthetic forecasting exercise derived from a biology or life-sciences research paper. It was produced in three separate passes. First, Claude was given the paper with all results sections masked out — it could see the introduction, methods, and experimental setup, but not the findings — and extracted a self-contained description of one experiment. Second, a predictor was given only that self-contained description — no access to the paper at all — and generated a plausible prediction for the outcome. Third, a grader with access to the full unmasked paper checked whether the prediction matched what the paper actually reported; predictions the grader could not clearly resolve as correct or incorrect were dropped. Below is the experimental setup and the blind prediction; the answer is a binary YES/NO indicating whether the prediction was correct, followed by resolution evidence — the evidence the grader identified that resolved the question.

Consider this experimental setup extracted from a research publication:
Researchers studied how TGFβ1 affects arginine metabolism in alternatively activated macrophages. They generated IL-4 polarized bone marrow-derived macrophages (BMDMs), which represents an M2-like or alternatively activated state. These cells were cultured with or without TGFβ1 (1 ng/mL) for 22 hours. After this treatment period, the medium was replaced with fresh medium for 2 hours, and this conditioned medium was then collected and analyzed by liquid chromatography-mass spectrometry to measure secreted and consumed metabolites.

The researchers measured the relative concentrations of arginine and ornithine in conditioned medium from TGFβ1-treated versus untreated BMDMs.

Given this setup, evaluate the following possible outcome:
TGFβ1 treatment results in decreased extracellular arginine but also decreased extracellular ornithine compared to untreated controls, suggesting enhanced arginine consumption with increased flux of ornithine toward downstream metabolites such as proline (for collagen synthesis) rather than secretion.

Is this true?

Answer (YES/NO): NO